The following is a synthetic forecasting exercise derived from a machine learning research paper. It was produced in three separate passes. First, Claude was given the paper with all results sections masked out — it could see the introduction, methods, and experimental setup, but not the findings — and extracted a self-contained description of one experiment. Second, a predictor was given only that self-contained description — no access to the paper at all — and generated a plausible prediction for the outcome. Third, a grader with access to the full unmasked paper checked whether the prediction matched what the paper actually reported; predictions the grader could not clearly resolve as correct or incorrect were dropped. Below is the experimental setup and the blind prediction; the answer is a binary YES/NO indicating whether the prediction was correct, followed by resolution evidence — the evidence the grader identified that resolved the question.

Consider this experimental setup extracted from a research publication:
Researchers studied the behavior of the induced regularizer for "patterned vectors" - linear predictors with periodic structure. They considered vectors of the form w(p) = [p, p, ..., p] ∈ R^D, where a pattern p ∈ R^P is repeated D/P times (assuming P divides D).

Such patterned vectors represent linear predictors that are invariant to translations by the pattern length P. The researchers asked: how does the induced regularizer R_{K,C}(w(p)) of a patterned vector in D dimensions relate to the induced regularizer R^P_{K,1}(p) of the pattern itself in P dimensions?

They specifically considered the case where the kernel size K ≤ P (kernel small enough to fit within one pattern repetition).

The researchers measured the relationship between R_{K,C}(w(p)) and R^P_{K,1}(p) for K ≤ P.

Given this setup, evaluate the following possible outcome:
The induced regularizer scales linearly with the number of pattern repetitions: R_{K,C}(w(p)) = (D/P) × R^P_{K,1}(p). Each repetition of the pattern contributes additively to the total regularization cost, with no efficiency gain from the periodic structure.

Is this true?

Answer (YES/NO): YES